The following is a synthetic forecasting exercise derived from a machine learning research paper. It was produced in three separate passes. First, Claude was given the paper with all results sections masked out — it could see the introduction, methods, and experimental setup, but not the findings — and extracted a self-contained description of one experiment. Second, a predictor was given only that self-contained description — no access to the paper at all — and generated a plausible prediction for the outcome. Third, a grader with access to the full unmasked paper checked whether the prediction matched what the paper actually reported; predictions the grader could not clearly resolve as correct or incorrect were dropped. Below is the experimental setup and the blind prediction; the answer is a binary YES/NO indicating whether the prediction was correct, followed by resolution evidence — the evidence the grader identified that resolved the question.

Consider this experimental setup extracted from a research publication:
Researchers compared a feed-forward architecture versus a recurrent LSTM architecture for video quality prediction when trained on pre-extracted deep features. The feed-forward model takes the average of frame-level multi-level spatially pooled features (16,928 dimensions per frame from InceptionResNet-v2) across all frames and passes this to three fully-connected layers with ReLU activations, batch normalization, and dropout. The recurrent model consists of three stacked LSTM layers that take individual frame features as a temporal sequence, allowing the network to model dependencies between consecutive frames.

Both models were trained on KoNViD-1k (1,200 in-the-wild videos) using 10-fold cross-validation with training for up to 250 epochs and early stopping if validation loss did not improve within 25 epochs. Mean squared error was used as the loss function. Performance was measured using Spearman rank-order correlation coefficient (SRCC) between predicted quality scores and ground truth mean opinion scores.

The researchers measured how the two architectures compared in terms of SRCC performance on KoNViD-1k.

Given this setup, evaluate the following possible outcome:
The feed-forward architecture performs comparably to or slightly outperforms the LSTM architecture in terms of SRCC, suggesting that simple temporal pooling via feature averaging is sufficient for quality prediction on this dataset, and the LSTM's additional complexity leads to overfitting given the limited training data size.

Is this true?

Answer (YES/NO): YES